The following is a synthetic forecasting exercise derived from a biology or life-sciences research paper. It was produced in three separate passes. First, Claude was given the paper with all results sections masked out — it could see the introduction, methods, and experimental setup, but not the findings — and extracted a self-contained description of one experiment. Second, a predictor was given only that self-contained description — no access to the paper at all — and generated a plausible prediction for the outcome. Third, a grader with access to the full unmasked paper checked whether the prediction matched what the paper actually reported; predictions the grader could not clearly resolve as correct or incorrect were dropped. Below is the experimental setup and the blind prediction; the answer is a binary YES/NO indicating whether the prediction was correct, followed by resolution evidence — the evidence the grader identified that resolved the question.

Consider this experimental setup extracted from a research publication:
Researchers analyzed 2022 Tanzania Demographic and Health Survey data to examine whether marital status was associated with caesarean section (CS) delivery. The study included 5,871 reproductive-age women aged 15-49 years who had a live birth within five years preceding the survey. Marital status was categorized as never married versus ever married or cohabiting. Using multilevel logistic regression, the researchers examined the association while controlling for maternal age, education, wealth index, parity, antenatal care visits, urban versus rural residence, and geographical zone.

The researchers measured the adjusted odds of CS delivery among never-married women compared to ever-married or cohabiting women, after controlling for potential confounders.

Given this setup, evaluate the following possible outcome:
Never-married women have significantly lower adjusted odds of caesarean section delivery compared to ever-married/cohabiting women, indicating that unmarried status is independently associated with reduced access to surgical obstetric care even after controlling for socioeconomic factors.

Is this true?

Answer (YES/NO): NO